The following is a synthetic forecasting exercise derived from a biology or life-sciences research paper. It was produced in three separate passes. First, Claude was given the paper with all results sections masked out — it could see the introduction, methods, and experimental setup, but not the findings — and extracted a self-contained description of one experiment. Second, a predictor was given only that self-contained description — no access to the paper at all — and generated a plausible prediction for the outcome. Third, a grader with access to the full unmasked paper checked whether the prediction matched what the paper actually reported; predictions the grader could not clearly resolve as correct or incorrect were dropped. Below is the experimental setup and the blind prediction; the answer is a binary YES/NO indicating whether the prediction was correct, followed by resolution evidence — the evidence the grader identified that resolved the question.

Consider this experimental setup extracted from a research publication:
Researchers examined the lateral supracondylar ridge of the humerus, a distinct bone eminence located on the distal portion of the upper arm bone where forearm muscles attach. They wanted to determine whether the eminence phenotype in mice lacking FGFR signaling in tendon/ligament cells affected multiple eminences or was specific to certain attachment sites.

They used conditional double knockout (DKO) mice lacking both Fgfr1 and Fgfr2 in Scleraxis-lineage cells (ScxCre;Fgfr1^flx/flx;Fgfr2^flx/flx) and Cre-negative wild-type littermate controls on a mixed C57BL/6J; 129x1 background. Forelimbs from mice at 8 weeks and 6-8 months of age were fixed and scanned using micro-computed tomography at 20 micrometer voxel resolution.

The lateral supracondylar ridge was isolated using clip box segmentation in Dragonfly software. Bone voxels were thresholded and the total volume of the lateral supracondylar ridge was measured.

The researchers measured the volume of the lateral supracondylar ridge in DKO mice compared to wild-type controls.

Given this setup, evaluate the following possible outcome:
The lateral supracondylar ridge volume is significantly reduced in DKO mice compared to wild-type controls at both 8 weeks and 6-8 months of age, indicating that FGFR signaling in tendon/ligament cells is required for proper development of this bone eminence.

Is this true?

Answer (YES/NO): NO